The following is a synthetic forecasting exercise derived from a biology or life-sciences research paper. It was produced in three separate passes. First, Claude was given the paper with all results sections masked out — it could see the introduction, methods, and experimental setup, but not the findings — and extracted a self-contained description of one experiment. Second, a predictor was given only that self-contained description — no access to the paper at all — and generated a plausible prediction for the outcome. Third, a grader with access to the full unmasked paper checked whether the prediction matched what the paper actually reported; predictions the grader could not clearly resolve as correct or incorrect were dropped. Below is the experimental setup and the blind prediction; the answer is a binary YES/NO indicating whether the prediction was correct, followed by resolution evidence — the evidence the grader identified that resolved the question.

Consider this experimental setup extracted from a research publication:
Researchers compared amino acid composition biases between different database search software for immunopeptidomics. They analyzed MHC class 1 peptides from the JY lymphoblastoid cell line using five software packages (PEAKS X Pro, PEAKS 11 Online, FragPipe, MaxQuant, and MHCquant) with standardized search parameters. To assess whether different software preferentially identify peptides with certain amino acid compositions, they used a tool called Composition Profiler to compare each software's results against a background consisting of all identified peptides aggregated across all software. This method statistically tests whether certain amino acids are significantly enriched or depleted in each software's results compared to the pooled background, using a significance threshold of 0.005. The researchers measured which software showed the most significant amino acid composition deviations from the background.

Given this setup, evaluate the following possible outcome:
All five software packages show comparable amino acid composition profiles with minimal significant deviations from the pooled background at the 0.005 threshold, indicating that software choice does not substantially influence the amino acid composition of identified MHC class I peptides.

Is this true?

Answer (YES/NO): NO